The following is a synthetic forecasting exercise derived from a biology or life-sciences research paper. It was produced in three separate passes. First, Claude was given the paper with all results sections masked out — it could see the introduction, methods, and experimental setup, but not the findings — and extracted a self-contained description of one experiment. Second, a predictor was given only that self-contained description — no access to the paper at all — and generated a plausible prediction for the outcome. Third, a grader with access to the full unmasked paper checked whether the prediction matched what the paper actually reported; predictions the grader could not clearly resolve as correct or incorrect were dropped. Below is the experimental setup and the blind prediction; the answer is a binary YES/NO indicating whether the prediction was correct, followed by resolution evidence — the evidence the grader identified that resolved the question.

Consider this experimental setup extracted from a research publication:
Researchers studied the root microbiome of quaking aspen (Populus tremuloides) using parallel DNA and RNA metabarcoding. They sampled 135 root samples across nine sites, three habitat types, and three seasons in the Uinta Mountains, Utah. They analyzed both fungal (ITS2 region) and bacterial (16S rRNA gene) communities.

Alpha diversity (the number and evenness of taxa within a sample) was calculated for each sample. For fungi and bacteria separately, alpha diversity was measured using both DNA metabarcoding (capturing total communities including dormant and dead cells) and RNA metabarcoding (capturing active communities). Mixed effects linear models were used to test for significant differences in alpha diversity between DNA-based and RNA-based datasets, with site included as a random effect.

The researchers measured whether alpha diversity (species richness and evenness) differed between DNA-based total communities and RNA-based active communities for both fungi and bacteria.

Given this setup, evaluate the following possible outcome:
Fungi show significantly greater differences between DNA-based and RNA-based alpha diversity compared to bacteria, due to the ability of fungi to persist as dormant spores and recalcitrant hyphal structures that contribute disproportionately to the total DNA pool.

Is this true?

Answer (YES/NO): NO